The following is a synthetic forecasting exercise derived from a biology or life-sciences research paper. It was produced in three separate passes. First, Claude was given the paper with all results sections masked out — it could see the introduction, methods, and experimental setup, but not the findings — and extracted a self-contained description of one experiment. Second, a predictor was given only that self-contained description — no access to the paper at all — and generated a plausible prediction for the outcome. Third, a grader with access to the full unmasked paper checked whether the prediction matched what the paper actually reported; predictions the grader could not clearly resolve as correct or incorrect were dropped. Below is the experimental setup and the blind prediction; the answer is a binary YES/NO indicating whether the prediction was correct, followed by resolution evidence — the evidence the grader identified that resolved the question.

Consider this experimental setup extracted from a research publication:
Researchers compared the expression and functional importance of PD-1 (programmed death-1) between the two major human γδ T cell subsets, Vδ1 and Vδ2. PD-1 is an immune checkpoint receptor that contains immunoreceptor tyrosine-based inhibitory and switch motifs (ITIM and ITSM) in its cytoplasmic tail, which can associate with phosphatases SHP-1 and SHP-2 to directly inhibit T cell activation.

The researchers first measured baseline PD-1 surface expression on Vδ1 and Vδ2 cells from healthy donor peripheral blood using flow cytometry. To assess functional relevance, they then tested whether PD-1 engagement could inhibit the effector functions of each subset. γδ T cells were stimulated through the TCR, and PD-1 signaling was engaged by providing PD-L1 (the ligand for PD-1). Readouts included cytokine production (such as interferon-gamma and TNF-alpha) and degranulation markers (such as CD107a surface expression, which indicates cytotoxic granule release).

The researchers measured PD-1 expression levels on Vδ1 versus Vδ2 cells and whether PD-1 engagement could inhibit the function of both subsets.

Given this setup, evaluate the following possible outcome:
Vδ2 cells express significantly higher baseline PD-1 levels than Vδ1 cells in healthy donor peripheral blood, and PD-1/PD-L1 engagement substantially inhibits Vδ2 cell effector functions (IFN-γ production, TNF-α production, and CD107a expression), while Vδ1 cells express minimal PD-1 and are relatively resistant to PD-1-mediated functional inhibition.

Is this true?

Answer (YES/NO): NO